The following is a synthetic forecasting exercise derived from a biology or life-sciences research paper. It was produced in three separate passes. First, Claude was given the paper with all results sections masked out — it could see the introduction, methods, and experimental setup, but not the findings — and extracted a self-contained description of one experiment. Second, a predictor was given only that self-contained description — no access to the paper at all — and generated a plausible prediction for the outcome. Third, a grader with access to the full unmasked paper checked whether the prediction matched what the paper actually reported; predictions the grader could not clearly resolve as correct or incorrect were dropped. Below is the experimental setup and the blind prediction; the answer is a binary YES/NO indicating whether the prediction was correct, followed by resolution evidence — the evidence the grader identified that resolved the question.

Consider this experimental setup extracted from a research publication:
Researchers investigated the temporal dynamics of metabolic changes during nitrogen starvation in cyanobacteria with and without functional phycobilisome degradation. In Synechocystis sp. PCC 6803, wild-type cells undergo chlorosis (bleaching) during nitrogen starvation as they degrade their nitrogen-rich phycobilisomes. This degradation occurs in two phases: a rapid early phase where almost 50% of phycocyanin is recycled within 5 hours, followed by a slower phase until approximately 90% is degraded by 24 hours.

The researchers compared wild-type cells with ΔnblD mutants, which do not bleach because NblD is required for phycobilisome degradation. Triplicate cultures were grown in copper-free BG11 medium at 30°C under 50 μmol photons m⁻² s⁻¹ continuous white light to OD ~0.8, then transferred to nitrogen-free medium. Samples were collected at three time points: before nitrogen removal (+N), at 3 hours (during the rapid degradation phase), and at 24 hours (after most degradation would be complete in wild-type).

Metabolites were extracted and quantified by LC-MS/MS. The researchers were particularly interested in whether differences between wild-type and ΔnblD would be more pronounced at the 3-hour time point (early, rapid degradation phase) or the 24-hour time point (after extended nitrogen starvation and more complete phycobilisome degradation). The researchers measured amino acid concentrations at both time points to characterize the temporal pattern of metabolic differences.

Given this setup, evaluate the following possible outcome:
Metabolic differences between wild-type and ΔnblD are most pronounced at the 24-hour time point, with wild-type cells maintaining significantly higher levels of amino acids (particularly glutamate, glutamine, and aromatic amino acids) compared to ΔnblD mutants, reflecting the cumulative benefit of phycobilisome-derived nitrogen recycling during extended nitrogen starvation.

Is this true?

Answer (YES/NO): NO